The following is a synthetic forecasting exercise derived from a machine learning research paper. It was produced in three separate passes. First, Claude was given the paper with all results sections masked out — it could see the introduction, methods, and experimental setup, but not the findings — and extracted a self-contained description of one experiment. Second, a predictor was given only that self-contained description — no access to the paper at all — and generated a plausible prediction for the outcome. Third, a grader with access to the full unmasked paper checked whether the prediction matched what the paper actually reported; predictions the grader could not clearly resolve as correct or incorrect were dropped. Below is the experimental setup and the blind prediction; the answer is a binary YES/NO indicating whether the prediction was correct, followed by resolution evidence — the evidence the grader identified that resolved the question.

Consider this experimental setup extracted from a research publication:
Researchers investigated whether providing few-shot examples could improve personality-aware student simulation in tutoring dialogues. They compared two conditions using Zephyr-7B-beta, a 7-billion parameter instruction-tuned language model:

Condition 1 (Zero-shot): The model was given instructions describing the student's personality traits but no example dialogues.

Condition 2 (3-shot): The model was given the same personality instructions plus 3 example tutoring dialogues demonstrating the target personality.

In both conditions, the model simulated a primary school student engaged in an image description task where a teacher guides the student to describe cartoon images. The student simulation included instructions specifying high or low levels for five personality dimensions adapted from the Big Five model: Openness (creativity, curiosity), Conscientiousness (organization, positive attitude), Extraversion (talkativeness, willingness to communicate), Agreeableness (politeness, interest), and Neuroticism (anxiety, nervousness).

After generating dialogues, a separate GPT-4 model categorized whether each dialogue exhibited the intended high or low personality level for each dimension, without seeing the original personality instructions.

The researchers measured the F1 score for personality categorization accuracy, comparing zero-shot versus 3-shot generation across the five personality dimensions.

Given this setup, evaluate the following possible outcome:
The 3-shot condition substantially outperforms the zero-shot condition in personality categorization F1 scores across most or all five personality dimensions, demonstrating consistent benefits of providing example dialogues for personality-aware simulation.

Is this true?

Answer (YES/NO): NO